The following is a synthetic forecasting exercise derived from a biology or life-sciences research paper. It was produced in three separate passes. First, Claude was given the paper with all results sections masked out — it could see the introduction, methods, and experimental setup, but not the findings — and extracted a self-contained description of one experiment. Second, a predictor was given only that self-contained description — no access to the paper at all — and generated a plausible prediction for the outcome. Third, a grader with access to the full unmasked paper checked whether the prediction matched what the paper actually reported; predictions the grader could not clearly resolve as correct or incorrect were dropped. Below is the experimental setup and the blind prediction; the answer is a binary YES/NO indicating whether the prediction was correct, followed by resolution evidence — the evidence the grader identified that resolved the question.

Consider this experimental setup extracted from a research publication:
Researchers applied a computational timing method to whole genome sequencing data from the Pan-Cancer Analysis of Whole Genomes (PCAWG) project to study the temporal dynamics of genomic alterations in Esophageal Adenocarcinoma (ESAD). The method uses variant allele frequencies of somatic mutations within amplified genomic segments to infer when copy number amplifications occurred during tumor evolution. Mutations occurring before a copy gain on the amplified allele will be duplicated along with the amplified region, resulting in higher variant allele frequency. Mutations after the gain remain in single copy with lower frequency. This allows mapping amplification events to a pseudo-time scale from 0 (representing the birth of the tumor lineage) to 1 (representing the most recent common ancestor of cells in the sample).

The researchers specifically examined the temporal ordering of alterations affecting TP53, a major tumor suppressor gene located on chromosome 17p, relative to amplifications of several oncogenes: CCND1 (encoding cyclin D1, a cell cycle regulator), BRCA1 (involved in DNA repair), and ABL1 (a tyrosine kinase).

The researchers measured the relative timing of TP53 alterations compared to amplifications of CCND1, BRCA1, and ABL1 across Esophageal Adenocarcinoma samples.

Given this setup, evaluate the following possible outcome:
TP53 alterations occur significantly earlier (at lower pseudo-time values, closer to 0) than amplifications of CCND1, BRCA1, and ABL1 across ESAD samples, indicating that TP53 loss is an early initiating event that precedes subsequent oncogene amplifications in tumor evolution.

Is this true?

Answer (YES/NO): YES